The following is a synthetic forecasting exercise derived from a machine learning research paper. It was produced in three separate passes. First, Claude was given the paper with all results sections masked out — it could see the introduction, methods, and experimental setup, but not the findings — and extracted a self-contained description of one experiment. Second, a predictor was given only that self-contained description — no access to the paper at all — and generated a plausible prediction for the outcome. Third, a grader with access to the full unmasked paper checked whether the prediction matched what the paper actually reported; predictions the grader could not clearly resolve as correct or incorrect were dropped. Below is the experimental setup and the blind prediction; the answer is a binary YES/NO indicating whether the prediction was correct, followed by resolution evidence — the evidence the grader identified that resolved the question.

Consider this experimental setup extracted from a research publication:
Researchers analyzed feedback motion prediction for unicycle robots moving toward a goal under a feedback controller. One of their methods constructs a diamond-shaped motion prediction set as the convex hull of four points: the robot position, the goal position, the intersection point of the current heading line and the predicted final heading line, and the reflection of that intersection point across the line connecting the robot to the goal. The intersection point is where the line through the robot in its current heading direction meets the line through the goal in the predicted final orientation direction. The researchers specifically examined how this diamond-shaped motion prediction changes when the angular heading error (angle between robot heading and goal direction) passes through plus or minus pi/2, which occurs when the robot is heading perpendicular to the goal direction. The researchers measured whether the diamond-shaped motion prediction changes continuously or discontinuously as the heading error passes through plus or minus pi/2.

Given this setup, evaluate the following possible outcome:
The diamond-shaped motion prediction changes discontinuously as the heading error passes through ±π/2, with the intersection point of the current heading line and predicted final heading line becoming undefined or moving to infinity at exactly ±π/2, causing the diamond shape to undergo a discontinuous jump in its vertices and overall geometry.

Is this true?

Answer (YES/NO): NO